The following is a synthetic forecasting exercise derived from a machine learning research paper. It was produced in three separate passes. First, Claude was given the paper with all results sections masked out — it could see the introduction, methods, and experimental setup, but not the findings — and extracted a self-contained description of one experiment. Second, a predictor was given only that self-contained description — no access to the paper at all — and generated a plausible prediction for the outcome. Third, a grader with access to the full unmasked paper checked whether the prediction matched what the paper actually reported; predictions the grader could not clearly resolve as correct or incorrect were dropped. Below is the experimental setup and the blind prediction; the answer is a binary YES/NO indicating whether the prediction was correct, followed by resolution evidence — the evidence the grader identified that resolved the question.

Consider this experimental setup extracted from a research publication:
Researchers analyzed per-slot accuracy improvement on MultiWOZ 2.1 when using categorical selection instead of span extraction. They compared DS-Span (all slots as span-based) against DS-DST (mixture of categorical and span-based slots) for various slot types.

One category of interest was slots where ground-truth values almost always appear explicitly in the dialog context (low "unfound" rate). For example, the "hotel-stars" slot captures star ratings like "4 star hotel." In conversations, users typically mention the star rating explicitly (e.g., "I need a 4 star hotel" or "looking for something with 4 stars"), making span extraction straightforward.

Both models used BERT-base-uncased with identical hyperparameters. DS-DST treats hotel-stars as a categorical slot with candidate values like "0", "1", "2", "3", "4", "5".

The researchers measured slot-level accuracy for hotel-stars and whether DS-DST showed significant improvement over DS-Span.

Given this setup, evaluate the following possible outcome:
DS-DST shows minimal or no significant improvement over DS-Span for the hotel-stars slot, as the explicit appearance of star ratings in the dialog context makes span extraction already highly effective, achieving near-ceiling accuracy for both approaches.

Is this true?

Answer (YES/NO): YES